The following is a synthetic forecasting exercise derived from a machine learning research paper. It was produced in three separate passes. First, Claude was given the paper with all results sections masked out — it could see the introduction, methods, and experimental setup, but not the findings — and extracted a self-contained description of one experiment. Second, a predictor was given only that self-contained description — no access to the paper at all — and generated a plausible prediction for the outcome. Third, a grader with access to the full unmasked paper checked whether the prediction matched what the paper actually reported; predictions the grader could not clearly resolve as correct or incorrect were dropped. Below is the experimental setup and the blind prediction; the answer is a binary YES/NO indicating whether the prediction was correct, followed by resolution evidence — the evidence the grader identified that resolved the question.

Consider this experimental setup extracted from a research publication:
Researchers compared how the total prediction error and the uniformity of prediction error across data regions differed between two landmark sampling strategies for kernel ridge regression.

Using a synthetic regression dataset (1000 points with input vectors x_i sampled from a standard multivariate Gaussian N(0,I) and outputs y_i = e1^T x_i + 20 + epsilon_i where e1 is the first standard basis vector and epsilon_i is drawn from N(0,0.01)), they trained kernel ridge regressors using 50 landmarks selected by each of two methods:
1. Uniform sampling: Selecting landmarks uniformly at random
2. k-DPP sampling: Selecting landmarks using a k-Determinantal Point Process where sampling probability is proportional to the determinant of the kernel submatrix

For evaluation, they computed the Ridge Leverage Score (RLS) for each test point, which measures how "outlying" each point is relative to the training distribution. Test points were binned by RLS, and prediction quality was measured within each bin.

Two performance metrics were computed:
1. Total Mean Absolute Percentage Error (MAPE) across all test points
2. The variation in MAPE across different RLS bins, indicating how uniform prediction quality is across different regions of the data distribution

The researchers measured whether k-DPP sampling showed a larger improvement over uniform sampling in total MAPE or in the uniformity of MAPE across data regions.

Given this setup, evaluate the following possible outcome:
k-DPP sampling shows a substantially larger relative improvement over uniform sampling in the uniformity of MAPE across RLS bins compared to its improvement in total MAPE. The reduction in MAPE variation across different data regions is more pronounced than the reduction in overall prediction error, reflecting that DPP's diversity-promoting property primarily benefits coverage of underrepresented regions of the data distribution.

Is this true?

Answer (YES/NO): YES